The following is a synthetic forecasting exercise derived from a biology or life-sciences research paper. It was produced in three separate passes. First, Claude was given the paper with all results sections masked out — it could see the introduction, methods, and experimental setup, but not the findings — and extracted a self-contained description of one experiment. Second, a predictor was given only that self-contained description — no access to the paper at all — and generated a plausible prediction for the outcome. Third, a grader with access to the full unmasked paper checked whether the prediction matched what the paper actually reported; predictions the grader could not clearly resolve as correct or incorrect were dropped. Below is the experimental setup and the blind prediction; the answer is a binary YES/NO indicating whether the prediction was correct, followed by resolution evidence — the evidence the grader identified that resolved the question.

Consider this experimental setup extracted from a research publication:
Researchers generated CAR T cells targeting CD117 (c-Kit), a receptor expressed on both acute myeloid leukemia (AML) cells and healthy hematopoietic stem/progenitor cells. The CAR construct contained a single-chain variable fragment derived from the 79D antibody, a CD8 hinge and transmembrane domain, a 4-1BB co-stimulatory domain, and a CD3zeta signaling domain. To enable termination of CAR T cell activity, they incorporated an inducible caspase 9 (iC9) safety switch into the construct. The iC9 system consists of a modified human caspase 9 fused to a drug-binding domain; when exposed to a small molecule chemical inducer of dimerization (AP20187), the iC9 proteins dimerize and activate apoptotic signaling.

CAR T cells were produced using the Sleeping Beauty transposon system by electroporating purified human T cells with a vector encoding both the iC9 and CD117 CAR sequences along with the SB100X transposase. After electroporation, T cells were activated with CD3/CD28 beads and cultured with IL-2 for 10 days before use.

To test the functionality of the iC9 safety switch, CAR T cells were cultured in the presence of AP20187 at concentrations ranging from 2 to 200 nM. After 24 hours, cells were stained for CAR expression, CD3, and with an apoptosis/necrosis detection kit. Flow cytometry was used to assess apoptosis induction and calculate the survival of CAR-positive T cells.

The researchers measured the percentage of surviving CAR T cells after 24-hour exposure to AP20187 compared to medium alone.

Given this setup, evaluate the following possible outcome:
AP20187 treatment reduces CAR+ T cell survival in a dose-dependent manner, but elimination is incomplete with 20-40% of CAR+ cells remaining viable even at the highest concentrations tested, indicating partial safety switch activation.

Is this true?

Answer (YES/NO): NO